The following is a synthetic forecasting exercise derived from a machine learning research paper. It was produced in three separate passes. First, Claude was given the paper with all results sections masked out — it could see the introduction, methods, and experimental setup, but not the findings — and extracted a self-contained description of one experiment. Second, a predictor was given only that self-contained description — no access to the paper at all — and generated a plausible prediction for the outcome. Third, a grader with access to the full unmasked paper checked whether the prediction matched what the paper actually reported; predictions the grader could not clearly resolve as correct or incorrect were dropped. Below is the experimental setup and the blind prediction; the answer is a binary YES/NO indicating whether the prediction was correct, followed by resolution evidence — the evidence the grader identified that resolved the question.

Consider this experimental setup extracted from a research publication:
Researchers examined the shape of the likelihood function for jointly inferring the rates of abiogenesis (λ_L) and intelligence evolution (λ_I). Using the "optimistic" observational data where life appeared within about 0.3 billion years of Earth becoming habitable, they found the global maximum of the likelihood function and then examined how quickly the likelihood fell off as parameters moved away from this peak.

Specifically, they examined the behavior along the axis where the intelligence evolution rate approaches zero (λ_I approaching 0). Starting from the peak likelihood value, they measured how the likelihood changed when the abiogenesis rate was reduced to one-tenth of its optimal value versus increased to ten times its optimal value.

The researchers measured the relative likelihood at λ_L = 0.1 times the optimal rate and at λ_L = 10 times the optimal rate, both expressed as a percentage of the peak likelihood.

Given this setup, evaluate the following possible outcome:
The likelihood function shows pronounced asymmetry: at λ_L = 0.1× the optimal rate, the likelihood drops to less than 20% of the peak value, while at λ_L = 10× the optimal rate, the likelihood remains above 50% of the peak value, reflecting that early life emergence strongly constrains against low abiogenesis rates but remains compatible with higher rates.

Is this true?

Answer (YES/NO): NO